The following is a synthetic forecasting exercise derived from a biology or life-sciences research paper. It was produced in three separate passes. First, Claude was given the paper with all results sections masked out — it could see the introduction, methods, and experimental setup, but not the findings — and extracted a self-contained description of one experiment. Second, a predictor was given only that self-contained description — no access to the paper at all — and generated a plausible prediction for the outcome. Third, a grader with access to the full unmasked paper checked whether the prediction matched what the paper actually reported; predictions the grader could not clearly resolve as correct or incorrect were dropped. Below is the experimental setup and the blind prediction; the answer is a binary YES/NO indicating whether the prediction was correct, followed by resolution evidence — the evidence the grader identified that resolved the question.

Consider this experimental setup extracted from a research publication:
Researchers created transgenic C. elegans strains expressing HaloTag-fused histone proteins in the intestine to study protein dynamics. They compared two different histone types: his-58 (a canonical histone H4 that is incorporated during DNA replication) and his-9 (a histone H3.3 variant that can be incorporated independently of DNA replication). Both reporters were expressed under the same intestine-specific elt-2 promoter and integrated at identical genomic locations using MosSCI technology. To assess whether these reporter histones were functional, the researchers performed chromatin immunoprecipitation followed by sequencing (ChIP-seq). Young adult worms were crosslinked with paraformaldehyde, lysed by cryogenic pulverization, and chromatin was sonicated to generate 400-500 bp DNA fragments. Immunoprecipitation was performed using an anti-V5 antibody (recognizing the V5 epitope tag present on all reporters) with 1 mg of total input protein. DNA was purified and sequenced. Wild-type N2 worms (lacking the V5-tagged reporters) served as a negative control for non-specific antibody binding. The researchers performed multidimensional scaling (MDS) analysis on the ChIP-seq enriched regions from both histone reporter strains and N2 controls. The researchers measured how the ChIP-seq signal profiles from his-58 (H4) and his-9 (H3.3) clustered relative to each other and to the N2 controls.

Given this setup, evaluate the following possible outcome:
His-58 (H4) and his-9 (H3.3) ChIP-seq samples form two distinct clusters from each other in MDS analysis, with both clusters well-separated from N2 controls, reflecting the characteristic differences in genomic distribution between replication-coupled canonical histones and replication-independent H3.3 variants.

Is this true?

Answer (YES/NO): YES